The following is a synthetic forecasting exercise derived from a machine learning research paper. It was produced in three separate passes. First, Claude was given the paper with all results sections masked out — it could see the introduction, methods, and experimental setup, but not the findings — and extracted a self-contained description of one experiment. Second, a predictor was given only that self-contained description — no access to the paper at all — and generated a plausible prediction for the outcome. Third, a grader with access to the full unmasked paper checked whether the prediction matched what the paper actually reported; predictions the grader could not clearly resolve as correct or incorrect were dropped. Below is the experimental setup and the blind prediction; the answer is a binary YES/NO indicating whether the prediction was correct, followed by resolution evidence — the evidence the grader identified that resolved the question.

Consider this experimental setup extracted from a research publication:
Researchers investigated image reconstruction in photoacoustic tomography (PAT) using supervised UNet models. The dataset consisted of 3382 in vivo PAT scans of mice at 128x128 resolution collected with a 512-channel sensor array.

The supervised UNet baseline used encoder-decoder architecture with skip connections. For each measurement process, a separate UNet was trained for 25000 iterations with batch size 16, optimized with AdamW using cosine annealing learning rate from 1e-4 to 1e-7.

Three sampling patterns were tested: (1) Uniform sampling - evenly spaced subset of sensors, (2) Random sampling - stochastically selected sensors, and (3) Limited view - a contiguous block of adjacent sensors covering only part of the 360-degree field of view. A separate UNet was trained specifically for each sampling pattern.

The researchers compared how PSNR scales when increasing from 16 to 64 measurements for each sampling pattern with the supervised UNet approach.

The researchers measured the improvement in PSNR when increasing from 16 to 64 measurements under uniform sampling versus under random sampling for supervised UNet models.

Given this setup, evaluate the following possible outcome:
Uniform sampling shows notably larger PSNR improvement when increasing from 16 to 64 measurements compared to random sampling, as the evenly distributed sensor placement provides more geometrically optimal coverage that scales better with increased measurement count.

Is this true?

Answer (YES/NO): NO